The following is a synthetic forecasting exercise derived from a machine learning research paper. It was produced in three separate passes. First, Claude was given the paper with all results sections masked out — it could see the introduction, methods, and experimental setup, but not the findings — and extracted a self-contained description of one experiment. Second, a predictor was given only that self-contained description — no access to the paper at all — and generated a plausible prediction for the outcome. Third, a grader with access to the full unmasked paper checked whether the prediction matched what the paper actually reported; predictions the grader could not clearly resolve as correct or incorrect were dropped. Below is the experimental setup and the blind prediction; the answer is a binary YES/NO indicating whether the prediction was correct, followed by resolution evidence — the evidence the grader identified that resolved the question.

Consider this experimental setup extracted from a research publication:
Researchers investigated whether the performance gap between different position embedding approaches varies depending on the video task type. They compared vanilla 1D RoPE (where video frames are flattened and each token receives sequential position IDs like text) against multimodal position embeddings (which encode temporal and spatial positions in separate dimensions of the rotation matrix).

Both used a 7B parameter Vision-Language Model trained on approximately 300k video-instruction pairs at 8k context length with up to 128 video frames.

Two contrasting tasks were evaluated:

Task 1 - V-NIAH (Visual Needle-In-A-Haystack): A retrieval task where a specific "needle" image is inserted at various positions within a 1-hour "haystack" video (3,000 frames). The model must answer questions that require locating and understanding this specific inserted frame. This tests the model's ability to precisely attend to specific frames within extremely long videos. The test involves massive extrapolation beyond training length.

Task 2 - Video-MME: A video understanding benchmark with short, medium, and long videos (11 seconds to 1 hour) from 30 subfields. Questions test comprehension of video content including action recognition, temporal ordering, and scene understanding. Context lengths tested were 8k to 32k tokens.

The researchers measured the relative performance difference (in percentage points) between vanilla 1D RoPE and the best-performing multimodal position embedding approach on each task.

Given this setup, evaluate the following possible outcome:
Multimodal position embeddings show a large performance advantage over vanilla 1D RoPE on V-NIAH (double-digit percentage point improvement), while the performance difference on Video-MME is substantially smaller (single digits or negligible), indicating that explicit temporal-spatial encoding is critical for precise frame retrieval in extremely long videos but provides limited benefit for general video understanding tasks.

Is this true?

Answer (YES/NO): YES